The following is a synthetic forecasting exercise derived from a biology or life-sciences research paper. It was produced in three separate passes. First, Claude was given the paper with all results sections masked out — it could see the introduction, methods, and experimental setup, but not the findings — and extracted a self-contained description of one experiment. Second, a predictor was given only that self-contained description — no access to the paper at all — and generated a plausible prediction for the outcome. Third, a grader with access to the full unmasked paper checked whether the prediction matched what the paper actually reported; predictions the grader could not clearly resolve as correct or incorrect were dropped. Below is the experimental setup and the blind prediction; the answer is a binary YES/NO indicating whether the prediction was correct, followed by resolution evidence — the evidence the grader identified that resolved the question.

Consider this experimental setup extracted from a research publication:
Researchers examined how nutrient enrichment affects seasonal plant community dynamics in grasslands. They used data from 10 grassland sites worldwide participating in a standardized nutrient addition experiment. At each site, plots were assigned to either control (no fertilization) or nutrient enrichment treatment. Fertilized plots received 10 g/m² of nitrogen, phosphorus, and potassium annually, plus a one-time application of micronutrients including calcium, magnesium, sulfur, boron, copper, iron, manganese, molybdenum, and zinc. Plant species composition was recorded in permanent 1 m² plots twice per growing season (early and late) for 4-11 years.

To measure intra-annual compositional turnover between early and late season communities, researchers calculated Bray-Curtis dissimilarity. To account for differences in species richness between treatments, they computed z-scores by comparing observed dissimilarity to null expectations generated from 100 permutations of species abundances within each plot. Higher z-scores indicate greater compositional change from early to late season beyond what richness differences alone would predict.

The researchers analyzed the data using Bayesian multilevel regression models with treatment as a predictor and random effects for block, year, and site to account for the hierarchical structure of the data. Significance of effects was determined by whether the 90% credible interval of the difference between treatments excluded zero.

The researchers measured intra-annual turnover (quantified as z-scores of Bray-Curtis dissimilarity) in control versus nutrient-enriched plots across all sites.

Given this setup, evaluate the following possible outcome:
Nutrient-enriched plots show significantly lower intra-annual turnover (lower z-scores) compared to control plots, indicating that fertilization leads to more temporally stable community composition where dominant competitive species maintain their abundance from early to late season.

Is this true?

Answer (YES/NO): NO